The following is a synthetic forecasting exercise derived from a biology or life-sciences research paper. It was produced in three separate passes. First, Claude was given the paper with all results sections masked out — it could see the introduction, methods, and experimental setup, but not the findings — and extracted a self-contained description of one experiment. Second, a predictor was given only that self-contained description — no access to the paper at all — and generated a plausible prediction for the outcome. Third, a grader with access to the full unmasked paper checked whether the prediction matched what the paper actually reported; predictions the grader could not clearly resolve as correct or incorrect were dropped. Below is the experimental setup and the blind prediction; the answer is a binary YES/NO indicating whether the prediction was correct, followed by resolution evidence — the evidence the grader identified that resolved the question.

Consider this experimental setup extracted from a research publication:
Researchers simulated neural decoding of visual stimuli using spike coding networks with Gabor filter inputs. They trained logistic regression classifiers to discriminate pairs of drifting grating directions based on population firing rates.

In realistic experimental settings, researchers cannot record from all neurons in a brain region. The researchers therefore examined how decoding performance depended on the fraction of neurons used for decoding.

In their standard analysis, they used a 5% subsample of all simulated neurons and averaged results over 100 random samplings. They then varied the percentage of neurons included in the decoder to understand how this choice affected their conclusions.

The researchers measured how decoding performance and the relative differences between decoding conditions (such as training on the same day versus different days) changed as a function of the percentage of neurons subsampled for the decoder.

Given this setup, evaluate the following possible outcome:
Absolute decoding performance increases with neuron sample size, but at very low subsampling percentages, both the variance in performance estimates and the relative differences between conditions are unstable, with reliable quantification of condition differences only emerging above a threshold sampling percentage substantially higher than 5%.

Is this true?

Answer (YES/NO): NO